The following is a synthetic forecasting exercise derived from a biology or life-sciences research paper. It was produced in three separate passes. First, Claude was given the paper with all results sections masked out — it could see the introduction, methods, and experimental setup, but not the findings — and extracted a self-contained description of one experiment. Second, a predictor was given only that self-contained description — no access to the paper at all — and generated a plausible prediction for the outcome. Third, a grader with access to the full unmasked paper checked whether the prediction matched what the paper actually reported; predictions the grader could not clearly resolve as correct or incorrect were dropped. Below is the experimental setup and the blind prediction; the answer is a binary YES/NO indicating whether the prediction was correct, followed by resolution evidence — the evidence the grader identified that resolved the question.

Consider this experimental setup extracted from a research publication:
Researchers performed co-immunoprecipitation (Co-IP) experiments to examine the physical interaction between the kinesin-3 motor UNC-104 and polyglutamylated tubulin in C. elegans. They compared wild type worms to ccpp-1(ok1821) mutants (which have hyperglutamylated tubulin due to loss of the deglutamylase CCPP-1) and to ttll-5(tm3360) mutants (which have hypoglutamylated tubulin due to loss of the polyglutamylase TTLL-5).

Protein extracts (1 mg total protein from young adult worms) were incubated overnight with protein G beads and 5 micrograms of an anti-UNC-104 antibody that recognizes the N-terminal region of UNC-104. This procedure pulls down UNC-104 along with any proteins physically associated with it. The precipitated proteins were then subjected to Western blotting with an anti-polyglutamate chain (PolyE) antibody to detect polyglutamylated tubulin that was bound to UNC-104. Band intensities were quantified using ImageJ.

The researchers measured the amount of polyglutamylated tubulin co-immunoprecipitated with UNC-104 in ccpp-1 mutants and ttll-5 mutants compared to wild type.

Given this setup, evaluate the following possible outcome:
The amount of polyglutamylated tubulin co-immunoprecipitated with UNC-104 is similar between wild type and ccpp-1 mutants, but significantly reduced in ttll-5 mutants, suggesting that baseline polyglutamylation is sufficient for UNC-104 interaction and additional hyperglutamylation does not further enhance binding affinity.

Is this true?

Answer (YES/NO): NO